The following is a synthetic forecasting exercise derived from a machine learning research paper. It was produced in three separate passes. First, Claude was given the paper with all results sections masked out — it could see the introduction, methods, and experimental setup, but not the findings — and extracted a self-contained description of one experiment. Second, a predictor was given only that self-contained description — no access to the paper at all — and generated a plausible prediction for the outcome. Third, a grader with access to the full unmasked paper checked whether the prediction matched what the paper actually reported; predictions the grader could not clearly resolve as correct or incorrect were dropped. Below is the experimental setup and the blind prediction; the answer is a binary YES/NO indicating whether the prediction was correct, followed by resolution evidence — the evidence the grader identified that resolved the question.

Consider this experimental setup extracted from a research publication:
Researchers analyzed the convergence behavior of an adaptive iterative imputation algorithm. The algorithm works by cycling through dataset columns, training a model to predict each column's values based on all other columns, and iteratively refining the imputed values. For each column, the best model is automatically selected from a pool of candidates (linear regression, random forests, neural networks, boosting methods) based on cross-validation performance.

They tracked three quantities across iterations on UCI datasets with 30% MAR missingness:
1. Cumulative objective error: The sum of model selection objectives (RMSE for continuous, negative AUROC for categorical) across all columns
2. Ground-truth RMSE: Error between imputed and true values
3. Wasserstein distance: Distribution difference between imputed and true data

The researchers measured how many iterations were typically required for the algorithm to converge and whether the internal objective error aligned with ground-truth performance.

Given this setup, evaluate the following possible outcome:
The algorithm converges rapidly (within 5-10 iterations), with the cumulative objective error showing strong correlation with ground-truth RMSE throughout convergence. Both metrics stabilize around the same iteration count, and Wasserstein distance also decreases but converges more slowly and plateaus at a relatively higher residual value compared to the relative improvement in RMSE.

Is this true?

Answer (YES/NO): NO